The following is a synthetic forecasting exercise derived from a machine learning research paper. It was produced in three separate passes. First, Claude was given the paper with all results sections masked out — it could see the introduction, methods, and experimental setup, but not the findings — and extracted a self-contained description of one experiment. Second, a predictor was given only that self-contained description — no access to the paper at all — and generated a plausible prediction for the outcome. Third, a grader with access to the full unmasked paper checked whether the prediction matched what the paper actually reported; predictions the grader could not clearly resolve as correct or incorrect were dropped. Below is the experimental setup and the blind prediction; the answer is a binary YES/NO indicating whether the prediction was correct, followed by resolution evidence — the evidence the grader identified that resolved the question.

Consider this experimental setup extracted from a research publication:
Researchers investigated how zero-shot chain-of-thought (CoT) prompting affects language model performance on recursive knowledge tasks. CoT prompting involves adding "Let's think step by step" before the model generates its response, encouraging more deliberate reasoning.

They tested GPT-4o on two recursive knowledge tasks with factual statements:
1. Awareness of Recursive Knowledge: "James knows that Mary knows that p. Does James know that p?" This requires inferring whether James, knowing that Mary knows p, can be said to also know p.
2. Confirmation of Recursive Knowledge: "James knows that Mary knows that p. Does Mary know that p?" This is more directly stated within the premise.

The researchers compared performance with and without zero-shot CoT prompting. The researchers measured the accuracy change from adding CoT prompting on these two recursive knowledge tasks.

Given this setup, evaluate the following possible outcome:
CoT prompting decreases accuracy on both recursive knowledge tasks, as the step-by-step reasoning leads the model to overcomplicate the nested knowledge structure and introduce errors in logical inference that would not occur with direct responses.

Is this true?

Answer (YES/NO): NO